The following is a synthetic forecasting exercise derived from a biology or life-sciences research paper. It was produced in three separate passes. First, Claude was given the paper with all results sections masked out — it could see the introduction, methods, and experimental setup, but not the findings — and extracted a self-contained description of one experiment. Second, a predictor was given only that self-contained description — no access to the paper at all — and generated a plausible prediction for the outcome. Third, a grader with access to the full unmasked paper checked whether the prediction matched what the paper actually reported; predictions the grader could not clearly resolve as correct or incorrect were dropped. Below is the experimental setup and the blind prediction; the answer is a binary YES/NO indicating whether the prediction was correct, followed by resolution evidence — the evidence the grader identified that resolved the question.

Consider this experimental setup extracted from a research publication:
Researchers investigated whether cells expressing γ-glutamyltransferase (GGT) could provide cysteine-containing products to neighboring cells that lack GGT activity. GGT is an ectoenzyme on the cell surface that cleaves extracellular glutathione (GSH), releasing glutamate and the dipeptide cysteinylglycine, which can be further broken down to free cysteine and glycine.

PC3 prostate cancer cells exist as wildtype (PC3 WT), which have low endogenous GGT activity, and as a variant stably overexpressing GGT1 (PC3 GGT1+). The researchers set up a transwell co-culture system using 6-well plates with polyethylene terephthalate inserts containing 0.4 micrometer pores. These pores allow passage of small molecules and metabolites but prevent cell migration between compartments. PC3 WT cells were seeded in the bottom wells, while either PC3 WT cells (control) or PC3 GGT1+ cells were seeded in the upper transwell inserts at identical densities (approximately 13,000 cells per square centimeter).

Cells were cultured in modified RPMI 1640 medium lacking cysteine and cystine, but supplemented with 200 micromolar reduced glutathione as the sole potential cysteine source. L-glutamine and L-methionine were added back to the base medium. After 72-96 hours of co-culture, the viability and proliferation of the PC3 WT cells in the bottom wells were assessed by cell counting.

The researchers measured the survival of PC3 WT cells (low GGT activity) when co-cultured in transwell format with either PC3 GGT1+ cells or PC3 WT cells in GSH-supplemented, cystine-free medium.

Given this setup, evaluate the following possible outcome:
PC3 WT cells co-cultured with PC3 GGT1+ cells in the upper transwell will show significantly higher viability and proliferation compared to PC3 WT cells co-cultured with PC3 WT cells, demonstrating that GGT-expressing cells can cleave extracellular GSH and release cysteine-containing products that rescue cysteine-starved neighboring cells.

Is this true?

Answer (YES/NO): YES